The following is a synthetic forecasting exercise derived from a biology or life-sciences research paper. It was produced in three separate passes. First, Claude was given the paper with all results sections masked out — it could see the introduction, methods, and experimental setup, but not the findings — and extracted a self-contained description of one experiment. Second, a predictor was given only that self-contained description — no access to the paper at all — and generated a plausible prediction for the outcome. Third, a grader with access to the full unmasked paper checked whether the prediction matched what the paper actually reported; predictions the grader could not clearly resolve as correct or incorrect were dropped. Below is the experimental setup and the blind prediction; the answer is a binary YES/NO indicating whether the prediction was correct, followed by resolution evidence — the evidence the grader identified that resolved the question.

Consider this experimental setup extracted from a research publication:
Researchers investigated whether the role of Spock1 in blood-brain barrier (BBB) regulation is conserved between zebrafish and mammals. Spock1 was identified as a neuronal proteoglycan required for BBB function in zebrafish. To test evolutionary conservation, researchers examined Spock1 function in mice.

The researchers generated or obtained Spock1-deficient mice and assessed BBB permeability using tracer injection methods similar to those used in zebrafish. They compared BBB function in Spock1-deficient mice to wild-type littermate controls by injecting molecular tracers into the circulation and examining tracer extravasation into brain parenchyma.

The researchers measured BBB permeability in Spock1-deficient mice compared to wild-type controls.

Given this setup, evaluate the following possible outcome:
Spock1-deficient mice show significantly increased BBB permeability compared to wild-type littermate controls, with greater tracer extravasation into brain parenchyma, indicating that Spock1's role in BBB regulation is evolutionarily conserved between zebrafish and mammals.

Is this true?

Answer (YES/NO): YES